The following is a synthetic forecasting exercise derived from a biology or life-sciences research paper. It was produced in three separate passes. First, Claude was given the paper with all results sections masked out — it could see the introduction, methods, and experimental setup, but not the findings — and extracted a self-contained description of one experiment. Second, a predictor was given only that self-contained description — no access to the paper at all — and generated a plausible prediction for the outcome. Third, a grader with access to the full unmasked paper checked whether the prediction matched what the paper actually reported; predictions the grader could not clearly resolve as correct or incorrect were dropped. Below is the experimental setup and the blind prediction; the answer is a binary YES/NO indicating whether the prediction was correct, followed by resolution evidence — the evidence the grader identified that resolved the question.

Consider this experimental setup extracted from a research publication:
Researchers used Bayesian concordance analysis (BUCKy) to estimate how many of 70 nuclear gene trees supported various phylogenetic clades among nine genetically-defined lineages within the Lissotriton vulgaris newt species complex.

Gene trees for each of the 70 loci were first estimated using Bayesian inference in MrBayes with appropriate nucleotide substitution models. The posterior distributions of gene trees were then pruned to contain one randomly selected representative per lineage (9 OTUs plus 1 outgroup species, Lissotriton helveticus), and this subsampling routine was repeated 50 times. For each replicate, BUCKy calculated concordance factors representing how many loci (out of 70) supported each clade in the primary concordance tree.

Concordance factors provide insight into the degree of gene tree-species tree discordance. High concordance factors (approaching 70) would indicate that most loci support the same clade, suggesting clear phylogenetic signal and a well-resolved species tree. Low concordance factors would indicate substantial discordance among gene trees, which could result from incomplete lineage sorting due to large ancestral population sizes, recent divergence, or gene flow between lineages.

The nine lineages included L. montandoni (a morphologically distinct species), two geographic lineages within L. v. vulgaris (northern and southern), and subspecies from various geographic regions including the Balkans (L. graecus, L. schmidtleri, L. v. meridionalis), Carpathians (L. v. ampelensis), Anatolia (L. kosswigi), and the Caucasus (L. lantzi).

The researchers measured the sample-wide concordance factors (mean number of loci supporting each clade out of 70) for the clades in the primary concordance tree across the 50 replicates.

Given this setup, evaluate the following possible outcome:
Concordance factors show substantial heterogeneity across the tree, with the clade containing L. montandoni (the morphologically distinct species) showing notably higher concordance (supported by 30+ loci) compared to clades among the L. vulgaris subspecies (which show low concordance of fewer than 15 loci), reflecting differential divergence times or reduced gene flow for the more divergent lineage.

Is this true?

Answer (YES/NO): NO